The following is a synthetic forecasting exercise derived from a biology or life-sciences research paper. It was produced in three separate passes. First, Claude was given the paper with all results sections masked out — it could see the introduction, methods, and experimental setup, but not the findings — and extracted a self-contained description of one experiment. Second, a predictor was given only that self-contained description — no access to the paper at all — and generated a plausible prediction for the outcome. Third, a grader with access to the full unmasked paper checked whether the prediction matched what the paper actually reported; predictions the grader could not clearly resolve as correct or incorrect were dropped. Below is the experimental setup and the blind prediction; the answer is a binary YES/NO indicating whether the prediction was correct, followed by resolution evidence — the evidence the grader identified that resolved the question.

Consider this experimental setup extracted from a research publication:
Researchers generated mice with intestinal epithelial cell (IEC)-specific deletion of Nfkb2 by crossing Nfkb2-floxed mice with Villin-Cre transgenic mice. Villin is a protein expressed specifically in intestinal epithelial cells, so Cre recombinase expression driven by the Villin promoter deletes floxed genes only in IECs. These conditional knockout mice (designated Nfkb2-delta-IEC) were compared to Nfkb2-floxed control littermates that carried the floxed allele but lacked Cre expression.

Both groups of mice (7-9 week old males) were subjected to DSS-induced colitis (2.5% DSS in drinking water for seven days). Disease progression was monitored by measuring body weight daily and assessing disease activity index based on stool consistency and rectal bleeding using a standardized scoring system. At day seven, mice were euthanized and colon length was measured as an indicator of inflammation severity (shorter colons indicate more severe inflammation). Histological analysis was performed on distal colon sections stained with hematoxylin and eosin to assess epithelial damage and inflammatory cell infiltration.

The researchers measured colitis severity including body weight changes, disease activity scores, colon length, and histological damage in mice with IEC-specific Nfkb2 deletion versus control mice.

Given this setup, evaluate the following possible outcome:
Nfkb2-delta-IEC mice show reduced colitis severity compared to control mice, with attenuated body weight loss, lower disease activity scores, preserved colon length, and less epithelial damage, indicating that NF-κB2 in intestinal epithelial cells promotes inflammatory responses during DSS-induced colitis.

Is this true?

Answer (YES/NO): YES